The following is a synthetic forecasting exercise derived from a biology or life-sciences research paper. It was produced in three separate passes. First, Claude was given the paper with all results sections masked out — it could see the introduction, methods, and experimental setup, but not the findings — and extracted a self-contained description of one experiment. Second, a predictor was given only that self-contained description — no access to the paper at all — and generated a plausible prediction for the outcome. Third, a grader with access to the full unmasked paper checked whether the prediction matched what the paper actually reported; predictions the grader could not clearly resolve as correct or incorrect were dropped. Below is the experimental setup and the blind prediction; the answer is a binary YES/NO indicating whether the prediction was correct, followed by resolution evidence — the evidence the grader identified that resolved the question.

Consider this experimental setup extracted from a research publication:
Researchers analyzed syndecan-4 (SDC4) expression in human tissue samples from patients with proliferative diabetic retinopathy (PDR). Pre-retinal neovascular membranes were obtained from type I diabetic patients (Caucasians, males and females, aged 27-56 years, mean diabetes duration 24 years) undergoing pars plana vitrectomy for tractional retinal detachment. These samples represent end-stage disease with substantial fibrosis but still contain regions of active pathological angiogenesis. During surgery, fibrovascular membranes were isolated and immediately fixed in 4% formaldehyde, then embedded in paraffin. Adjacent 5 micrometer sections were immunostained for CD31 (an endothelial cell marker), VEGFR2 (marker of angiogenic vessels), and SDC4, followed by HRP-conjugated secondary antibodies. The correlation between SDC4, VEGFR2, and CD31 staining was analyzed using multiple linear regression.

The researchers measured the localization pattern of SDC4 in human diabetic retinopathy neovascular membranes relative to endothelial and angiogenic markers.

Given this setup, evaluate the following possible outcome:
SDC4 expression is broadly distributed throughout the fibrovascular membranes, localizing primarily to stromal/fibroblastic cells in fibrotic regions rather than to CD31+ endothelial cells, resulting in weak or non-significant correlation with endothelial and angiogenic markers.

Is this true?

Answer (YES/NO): NO